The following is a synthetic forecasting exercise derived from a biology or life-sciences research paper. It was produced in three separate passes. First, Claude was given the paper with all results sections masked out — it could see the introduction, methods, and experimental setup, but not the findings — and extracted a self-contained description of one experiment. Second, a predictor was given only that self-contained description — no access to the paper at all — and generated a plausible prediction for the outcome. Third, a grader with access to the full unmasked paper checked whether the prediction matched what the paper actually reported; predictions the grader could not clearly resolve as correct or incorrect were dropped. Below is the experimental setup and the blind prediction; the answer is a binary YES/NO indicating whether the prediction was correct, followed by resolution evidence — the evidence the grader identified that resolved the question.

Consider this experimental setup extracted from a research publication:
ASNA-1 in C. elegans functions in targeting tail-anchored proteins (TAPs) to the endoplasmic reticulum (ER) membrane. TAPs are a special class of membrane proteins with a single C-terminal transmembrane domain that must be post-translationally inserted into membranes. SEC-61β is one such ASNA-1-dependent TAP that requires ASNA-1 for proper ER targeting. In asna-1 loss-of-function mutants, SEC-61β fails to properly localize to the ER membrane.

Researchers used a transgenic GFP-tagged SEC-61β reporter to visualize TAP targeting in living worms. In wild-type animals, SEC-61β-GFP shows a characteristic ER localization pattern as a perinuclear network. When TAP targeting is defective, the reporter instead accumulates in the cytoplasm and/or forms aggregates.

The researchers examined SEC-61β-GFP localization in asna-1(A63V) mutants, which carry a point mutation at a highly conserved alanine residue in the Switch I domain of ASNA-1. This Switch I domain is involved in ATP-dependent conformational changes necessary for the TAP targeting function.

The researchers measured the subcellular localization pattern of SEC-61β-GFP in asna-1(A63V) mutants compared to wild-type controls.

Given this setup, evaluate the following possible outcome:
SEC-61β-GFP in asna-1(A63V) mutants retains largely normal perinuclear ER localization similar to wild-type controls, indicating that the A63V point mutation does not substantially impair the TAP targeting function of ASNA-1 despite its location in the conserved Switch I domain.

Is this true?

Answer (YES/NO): NO